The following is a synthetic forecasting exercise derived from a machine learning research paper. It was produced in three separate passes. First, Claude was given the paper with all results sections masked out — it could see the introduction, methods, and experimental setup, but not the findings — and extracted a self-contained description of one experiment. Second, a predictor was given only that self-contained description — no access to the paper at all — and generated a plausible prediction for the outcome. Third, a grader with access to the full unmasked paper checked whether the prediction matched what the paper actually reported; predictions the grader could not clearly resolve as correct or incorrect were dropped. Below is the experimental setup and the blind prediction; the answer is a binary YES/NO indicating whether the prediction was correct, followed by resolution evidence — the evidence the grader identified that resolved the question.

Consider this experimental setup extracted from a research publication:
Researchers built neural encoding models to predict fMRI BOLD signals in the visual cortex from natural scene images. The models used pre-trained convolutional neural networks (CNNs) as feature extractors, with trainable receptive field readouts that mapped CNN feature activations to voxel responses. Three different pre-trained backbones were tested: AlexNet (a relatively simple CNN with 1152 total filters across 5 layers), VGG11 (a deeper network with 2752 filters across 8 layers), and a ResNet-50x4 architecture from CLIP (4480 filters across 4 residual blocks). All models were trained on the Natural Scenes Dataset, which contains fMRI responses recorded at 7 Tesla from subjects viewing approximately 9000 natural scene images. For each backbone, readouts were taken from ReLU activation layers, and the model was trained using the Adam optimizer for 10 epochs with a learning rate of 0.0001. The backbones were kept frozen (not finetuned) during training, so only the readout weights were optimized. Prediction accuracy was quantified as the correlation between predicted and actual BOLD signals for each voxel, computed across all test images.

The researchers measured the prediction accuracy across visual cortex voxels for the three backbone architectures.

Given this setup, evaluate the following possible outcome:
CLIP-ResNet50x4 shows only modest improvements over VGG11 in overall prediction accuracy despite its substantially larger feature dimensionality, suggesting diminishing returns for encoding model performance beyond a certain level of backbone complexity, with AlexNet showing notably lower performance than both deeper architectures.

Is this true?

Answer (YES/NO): NO